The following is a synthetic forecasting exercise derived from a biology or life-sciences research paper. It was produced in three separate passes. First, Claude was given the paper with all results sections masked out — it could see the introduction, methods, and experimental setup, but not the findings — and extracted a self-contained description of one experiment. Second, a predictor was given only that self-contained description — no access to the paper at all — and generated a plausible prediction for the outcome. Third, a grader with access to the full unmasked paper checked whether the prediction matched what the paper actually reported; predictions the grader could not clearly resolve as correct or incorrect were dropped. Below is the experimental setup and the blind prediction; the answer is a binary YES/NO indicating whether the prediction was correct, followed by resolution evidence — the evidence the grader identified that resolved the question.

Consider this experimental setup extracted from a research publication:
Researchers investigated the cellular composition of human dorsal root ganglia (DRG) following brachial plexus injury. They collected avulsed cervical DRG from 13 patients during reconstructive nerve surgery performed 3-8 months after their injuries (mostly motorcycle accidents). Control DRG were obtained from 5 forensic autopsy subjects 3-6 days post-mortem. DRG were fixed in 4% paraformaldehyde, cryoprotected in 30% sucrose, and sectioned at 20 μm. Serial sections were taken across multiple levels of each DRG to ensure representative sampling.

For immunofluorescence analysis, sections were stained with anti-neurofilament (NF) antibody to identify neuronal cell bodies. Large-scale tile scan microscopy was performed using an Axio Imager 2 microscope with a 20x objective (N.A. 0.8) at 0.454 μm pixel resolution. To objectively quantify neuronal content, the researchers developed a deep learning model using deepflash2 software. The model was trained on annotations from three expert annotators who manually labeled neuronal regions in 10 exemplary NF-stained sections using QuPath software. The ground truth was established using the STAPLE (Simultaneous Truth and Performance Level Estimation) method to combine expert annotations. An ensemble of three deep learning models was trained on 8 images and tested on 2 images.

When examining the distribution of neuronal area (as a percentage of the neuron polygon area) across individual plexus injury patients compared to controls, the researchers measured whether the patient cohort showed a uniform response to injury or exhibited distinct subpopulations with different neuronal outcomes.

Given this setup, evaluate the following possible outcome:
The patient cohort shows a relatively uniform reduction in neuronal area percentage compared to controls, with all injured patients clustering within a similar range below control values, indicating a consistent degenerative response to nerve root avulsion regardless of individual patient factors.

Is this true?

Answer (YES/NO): NO